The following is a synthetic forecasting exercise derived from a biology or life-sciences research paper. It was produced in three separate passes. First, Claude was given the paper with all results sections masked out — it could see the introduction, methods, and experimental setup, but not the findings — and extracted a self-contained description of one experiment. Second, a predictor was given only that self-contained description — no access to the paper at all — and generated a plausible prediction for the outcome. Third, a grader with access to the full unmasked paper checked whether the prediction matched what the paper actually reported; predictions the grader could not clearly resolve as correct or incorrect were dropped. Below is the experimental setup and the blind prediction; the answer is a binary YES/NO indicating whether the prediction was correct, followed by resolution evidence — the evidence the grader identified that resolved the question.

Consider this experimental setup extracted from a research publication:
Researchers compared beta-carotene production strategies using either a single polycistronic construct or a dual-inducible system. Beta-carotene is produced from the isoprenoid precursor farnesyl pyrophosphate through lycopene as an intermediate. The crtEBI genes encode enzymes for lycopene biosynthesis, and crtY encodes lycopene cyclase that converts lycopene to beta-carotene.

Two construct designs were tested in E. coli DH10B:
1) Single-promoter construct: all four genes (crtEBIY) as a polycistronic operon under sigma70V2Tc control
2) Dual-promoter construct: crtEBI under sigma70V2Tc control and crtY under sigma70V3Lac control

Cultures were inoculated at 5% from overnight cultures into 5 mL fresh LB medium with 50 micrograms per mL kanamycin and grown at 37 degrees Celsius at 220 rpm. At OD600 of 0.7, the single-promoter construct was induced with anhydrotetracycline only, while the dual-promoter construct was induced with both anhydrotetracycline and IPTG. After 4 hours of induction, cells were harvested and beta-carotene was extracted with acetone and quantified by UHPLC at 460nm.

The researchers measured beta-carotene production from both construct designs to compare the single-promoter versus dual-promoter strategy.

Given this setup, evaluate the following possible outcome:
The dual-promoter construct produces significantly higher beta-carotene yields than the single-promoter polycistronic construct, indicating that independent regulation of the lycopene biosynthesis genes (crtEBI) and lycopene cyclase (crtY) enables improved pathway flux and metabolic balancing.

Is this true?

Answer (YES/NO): NO